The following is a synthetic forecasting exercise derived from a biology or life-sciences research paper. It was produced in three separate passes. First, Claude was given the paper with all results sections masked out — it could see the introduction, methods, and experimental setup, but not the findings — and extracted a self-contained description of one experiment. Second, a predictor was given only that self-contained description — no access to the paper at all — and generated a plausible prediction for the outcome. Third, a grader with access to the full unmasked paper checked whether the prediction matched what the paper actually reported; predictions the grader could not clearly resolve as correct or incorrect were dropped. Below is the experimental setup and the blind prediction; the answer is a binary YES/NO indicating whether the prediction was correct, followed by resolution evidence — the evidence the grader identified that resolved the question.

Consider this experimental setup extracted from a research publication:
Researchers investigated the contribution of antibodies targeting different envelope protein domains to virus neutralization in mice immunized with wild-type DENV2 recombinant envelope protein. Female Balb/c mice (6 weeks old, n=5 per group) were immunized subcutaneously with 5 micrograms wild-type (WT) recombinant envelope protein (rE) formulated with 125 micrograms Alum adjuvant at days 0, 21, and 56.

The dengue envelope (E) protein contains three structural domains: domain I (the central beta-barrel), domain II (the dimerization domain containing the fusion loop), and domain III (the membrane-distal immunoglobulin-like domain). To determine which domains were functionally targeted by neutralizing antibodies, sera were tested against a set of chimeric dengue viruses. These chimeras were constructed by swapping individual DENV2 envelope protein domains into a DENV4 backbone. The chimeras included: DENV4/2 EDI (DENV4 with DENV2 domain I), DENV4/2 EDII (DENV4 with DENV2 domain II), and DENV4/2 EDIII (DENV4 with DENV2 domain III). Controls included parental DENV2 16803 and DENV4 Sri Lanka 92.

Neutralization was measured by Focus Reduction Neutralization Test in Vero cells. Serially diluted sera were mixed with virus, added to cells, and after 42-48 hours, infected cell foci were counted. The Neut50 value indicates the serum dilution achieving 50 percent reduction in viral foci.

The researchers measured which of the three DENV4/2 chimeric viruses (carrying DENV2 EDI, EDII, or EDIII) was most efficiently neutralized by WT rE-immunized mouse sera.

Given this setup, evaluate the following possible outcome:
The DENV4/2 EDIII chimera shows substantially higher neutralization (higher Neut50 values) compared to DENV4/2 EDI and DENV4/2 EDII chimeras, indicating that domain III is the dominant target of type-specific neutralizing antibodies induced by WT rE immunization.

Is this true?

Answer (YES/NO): YES